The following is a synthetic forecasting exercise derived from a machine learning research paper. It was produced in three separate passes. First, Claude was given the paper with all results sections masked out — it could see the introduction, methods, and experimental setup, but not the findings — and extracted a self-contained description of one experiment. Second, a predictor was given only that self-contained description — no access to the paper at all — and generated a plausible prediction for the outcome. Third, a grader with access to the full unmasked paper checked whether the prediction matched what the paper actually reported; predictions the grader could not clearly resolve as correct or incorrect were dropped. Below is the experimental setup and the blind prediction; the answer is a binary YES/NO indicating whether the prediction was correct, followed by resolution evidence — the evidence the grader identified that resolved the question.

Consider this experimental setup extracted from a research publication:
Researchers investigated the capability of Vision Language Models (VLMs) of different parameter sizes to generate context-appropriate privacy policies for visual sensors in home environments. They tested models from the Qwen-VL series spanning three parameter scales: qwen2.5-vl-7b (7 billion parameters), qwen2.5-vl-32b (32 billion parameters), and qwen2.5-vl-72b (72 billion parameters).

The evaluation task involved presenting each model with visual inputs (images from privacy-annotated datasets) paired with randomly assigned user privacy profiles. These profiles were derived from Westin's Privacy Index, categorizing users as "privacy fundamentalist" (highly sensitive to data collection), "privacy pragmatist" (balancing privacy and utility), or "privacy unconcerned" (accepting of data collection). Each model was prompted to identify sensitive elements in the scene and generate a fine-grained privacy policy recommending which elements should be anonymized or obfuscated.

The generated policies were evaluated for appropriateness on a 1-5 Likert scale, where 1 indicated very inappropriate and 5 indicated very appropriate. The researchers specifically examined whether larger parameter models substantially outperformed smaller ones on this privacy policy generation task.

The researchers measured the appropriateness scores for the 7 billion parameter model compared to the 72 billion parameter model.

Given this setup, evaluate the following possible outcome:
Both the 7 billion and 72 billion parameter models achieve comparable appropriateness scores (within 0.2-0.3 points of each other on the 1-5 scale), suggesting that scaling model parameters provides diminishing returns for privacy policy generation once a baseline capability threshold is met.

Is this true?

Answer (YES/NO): NO